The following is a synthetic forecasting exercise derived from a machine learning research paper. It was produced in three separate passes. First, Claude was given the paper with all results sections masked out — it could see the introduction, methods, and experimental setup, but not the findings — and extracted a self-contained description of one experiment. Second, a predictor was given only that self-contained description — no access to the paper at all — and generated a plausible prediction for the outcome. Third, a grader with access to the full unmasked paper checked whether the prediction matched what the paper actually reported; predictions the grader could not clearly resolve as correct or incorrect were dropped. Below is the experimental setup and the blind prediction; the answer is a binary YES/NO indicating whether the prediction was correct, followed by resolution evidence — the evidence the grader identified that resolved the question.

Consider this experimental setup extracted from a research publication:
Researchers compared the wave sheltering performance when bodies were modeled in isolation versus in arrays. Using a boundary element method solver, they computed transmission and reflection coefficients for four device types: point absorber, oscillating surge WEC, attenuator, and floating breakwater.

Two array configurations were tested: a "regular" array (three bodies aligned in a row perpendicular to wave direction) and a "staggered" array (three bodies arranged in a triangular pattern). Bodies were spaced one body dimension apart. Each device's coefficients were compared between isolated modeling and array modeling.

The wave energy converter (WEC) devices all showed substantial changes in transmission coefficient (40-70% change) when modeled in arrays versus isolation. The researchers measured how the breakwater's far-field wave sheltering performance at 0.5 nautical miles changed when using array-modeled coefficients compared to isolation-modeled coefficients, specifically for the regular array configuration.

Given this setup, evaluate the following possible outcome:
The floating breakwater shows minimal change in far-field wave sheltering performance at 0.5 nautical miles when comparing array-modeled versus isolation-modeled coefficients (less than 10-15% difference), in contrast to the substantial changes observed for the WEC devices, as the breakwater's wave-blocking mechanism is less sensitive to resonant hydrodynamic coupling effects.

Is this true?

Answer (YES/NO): NO